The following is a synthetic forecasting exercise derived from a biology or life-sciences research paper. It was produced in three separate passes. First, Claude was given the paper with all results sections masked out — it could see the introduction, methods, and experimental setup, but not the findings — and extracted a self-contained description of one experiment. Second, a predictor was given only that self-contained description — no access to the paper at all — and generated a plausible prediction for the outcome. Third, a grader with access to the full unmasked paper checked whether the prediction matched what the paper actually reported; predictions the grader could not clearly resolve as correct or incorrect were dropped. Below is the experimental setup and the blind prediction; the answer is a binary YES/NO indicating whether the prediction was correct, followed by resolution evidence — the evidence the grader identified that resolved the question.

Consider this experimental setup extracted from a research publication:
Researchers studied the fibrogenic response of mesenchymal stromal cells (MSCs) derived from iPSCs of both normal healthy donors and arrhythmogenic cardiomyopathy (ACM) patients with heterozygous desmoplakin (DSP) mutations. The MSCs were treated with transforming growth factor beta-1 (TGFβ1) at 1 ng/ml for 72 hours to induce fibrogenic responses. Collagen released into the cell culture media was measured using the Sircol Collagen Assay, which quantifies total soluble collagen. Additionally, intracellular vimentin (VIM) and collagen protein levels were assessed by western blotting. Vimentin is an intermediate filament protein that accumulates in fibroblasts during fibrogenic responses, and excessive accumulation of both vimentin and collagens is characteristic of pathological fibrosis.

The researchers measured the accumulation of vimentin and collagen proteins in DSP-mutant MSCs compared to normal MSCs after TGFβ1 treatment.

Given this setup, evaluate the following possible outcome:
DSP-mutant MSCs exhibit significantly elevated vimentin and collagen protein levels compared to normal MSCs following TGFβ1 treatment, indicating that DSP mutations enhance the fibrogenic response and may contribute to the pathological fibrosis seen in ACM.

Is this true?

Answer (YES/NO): YES